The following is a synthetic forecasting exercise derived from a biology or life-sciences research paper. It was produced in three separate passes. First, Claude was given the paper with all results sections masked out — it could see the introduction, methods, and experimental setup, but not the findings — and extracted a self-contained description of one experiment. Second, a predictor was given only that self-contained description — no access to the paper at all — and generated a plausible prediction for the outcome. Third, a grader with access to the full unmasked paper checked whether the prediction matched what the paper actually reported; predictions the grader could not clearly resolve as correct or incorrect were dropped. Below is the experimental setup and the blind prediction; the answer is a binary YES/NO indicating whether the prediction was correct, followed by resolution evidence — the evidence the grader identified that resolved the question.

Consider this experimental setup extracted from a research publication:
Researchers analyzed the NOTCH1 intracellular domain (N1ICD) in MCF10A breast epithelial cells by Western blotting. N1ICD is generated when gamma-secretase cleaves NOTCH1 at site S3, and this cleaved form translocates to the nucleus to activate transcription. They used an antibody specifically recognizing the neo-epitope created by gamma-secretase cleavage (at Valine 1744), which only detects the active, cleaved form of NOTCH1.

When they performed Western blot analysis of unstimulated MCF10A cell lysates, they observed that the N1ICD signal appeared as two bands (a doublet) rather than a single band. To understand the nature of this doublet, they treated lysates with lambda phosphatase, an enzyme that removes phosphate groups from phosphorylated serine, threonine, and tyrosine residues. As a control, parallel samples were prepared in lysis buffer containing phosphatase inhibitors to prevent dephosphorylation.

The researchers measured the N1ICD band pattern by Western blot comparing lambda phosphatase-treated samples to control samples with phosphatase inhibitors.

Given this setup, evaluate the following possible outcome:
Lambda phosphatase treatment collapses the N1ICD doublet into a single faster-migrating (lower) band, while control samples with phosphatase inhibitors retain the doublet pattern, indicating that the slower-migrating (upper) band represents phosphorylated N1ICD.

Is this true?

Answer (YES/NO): YES